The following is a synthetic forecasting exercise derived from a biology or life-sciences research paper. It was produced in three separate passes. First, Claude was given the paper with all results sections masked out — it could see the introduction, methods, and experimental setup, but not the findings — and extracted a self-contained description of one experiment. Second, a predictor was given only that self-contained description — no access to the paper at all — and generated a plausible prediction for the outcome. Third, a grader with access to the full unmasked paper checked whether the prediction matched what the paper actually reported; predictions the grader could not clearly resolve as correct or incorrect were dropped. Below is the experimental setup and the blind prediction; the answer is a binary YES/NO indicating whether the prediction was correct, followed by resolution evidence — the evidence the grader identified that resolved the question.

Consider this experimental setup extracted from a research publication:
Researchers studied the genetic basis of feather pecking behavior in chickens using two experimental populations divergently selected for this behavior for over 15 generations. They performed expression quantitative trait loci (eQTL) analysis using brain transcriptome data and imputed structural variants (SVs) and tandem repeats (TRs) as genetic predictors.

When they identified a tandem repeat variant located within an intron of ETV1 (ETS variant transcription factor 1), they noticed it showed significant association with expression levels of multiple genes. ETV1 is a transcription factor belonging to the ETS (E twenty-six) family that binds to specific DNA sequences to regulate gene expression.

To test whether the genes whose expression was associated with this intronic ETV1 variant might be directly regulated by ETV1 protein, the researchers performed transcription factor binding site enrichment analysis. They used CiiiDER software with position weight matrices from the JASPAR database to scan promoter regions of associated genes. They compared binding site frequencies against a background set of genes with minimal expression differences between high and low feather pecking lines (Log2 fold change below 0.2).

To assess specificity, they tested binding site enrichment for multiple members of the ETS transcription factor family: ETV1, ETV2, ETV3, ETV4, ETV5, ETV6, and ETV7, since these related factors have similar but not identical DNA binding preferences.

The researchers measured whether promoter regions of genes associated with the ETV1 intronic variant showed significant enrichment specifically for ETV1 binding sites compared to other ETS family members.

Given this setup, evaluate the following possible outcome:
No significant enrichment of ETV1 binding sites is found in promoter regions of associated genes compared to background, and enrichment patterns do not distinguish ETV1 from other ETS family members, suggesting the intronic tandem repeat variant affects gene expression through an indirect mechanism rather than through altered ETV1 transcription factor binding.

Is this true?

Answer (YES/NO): NO